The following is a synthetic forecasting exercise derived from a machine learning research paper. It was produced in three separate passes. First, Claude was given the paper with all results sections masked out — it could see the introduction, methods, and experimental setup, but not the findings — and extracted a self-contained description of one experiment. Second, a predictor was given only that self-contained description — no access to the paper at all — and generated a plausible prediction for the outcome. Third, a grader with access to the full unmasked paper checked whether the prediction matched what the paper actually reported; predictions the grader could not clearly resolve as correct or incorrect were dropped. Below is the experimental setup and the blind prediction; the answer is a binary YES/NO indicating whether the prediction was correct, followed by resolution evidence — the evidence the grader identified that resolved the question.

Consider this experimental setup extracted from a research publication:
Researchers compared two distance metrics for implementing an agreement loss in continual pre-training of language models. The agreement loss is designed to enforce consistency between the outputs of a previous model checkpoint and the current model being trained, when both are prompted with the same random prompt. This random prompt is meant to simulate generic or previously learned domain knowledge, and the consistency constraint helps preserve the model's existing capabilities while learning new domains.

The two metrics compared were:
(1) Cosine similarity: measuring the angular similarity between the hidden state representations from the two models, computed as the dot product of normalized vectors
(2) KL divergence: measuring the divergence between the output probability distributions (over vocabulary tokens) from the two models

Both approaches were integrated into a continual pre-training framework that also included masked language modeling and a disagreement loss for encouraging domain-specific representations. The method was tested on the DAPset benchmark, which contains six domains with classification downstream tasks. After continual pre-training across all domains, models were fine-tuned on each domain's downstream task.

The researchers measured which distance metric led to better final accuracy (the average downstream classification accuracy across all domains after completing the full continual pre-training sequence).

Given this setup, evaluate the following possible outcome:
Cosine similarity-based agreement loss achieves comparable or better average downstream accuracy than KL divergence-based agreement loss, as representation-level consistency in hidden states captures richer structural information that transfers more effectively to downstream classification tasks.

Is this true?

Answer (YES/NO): YES